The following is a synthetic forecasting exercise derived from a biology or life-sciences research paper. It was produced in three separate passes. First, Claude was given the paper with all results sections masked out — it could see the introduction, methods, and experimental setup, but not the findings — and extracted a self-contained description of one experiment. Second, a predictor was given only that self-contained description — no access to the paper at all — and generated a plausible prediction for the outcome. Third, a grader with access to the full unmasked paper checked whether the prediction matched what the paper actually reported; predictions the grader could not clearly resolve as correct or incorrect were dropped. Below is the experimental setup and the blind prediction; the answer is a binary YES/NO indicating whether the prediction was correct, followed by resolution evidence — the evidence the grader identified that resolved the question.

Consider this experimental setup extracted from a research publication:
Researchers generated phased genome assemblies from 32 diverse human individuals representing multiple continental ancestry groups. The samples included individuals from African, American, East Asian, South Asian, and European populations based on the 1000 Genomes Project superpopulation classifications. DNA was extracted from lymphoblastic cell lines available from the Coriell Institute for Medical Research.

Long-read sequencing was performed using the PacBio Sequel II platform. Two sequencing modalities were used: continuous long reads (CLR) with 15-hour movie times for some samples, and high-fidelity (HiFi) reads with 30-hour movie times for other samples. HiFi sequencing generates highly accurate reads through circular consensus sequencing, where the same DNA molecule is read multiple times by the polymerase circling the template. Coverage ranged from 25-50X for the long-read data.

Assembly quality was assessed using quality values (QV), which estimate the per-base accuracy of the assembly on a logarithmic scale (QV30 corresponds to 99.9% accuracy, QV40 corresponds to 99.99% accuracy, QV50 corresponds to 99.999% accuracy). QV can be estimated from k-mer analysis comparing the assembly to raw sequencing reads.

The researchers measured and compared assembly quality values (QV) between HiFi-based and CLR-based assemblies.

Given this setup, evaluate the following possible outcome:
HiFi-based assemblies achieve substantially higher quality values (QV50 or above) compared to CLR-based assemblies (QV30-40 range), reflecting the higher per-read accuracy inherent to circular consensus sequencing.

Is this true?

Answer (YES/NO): NO